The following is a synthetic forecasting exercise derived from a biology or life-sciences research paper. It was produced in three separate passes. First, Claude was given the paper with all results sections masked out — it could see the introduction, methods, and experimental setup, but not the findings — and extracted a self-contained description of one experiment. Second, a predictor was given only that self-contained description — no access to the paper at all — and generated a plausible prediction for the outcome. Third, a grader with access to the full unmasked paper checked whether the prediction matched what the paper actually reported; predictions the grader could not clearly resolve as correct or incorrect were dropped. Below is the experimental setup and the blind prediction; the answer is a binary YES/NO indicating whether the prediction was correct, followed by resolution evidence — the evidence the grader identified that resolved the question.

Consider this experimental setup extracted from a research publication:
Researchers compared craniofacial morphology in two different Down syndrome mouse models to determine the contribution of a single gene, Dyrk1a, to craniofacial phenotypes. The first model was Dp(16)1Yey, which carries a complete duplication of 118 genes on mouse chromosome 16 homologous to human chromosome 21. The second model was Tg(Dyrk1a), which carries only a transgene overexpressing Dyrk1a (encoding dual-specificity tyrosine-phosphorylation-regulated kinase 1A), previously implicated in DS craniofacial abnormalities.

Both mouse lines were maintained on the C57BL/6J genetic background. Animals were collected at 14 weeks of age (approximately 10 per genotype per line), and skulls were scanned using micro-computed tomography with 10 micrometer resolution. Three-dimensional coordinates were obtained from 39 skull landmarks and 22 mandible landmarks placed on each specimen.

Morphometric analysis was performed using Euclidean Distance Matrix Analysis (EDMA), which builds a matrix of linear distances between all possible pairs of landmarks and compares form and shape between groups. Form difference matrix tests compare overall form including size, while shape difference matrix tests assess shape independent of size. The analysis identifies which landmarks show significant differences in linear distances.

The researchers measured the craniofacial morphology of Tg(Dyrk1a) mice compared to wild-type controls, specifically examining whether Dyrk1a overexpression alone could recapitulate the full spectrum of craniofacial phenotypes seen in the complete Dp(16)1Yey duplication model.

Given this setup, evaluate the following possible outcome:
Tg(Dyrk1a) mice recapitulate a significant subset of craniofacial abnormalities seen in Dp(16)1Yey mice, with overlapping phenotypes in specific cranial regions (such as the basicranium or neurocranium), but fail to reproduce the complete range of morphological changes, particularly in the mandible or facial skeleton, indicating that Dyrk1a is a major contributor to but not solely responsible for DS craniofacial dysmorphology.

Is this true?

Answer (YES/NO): YES